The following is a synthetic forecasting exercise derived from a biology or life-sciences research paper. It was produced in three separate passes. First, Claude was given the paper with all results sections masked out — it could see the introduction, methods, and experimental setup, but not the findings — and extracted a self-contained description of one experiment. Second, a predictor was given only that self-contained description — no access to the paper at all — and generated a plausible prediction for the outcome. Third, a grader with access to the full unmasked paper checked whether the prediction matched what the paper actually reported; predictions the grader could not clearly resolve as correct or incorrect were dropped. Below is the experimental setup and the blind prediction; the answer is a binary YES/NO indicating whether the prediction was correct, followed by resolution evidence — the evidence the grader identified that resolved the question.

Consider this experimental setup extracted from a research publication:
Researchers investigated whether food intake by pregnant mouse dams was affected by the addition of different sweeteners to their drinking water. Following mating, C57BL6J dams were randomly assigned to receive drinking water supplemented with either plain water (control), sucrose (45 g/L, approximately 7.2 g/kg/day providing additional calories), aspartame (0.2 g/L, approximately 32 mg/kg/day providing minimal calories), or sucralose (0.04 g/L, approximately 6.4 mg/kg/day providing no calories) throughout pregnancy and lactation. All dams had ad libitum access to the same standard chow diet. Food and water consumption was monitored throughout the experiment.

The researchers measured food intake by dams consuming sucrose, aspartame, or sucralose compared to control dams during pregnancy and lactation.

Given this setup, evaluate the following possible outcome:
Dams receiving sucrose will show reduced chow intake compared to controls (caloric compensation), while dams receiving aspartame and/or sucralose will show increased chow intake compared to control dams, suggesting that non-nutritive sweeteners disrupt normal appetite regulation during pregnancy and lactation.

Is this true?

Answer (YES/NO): NO